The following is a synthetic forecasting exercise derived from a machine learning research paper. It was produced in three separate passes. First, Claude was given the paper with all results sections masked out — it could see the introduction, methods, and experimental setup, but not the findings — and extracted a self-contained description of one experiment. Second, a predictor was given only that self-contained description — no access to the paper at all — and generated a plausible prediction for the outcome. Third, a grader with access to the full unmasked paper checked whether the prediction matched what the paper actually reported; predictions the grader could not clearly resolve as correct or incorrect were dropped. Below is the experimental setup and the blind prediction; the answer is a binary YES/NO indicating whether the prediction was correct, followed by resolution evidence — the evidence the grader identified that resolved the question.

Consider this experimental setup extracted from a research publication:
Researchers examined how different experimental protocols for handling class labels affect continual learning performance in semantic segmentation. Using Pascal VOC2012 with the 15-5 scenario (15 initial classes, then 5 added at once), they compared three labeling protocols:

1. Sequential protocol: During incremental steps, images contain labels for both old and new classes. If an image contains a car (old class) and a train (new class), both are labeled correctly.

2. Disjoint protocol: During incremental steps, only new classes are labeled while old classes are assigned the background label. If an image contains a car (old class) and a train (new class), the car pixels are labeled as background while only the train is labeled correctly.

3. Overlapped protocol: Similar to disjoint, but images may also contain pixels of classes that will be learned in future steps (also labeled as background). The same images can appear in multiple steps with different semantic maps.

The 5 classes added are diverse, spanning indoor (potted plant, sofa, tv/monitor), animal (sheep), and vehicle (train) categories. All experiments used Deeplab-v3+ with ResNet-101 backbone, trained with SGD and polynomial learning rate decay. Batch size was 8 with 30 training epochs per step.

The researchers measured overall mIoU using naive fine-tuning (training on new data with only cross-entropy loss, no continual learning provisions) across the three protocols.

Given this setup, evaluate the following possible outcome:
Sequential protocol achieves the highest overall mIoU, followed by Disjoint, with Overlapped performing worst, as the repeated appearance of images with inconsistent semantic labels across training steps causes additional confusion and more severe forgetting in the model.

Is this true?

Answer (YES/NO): NO